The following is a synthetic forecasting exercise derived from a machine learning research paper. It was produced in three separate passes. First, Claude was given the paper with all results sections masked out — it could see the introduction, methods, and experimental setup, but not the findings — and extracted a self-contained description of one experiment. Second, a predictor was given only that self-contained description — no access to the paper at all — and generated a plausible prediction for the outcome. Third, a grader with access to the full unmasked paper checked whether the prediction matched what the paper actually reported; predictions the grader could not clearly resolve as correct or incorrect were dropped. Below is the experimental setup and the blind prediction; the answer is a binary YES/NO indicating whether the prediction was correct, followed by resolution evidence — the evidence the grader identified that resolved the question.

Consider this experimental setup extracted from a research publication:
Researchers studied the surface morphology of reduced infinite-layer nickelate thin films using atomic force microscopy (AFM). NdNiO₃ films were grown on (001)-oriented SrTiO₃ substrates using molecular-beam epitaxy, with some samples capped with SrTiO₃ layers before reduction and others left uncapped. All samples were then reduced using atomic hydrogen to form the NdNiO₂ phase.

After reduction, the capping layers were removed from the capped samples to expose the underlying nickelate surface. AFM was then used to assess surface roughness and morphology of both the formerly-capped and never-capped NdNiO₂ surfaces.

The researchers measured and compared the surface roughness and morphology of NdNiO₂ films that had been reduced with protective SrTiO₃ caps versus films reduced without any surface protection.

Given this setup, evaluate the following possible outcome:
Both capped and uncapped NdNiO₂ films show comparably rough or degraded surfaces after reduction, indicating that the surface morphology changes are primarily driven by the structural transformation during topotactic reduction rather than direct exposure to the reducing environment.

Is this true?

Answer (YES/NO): NO